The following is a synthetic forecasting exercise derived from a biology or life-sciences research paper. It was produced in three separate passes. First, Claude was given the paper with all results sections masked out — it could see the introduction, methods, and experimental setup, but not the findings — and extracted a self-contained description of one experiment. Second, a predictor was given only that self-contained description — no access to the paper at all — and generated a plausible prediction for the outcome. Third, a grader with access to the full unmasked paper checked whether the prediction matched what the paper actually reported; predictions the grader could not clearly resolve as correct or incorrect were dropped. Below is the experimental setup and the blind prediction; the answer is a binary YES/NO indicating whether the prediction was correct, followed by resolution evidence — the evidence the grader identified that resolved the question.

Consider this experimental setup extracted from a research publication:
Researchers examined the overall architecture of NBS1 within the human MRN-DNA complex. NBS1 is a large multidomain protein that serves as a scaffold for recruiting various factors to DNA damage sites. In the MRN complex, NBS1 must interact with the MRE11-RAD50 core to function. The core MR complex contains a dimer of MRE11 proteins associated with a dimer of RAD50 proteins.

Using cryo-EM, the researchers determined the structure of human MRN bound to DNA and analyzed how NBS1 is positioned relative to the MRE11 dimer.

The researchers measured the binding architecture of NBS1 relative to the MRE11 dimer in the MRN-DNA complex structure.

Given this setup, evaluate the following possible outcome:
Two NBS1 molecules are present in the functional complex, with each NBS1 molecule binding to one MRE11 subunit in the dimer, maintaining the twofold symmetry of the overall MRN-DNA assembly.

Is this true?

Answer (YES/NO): NO